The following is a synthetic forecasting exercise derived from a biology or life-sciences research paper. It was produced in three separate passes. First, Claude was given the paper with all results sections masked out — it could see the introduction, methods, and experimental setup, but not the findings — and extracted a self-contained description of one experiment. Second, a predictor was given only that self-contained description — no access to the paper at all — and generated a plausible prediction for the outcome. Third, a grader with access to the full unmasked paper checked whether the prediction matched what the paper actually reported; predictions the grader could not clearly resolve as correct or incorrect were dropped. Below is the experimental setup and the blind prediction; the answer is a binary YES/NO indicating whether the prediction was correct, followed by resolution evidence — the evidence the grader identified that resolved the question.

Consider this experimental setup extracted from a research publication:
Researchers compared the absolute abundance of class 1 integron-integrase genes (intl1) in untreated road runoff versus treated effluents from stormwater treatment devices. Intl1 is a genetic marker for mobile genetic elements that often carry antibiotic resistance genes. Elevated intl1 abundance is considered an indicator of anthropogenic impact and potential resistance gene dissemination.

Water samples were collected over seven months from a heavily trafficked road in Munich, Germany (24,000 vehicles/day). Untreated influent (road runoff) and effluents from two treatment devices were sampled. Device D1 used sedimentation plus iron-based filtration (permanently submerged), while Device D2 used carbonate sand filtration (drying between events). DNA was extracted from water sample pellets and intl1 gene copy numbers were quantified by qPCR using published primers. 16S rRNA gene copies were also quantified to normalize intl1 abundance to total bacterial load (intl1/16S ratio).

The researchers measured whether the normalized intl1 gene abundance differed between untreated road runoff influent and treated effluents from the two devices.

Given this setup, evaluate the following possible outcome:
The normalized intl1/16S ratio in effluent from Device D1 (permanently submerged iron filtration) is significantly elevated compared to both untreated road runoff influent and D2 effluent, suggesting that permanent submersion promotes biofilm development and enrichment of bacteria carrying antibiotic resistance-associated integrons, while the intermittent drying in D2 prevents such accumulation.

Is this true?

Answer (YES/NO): NO